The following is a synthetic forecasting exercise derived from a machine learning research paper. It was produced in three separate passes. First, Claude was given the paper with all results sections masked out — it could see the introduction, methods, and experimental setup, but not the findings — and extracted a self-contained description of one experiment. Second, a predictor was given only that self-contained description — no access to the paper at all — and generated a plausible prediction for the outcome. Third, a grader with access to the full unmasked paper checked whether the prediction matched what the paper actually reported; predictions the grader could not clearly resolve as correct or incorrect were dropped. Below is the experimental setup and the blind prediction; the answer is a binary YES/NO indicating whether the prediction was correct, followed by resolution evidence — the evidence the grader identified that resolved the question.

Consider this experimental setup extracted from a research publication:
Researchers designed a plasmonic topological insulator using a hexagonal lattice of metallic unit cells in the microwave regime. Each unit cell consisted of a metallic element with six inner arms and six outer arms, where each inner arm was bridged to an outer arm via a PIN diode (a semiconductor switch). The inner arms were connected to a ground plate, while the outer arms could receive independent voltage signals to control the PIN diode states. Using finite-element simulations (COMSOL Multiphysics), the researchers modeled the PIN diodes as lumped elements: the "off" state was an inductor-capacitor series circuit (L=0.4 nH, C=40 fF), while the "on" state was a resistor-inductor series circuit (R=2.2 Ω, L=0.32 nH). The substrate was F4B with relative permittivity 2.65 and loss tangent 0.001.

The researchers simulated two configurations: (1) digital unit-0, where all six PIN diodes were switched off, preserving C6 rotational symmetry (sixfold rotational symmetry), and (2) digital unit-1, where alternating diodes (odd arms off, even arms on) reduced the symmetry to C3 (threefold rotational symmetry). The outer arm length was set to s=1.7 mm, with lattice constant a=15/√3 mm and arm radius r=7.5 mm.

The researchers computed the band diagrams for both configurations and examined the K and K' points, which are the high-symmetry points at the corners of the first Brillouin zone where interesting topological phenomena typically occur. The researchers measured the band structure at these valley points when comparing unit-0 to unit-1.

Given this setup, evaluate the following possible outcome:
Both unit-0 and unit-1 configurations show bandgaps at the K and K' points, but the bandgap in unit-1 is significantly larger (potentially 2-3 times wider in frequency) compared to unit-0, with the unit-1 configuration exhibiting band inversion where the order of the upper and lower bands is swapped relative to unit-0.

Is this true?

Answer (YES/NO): NO